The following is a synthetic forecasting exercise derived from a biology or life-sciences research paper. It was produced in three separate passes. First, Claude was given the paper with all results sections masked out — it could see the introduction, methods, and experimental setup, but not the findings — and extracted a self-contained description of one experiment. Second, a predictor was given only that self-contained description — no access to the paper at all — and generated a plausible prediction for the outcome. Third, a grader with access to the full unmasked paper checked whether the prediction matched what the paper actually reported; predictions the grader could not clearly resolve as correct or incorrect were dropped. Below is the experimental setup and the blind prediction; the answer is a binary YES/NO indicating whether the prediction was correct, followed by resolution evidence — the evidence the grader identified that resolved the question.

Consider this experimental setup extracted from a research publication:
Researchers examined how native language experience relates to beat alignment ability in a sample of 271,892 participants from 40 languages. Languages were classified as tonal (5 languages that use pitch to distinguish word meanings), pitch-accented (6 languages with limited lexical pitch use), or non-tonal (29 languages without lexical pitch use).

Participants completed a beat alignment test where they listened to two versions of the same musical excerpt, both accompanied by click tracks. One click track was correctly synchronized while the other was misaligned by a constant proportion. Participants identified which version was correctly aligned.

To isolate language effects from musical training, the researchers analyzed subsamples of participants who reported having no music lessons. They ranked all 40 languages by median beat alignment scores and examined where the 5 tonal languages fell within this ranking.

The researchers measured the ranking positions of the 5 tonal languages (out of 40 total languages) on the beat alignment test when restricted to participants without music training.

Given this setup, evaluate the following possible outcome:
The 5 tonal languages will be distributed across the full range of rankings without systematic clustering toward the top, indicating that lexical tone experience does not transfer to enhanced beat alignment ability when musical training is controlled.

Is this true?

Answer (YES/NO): NO